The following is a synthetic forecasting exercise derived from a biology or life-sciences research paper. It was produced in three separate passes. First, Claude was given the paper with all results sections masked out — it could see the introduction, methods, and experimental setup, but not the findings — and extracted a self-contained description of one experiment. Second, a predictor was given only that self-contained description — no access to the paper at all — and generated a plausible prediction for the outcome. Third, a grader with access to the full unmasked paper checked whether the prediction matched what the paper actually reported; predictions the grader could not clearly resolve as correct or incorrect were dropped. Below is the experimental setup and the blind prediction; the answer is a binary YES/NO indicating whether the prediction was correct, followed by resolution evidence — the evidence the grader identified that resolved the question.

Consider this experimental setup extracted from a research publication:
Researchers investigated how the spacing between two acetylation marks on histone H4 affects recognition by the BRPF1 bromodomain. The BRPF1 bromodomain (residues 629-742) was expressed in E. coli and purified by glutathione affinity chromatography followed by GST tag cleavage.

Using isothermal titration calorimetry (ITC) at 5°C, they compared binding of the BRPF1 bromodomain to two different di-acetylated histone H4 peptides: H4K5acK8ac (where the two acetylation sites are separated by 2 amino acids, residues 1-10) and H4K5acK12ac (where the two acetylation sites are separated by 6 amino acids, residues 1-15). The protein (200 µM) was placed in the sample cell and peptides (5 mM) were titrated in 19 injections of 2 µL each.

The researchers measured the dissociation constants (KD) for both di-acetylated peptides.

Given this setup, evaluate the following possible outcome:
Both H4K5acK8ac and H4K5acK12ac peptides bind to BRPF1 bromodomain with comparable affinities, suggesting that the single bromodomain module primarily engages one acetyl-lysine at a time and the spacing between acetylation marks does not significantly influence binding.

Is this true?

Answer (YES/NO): NO